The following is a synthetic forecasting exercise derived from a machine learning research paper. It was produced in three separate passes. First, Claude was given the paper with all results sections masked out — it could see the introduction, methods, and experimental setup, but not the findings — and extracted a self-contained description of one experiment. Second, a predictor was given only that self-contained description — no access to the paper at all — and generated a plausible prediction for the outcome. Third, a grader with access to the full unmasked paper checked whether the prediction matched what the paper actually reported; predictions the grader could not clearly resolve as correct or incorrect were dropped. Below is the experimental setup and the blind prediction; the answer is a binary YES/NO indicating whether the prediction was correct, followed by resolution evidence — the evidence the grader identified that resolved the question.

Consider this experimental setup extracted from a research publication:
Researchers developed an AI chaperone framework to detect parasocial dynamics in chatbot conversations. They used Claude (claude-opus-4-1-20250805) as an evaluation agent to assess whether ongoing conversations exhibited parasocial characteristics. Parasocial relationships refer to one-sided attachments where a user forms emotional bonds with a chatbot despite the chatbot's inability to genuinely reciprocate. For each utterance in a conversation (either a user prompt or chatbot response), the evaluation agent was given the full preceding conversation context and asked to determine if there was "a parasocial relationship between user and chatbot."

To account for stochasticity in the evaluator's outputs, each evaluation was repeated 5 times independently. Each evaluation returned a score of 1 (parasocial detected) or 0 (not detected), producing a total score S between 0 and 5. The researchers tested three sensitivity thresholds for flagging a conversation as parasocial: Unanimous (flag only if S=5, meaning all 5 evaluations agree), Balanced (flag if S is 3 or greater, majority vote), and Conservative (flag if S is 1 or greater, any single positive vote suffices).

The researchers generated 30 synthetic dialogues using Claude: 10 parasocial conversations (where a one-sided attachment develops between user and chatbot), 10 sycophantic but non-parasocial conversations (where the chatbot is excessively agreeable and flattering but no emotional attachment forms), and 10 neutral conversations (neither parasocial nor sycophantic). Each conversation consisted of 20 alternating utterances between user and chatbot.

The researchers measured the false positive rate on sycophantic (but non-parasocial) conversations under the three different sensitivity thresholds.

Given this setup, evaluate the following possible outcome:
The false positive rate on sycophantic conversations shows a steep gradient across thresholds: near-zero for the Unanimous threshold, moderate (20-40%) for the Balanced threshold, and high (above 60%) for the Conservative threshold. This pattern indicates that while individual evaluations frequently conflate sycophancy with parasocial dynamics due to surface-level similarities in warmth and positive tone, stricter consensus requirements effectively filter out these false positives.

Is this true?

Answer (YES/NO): NO